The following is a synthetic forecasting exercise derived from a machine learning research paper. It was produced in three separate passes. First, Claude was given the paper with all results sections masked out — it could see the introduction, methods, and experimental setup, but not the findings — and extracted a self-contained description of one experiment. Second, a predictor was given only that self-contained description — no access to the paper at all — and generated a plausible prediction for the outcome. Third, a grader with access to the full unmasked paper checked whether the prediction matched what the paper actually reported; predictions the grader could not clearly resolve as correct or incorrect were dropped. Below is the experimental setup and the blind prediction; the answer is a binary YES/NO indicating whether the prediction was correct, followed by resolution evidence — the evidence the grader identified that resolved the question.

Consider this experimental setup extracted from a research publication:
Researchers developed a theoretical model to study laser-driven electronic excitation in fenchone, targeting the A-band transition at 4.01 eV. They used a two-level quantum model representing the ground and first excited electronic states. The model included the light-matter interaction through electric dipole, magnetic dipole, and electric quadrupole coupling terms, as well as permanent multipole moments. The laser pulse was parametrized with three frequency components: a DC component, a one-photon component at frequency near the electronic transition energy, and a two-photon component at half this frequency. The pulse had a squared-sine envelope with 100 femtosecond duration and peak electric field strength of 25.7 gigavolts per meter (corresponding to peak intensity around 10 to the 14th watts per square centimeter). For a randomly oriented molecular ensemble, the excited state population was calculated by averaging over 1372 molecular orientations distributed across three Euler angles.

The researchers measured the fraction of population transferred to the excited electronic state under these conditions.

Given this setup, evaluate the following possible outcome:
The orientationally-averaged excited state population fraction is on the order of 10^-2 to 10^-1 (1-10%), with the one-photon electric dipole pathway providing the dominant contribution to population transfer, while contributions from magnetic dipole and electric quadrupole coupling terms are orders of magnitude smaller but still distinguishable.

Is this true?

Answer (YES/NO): NO